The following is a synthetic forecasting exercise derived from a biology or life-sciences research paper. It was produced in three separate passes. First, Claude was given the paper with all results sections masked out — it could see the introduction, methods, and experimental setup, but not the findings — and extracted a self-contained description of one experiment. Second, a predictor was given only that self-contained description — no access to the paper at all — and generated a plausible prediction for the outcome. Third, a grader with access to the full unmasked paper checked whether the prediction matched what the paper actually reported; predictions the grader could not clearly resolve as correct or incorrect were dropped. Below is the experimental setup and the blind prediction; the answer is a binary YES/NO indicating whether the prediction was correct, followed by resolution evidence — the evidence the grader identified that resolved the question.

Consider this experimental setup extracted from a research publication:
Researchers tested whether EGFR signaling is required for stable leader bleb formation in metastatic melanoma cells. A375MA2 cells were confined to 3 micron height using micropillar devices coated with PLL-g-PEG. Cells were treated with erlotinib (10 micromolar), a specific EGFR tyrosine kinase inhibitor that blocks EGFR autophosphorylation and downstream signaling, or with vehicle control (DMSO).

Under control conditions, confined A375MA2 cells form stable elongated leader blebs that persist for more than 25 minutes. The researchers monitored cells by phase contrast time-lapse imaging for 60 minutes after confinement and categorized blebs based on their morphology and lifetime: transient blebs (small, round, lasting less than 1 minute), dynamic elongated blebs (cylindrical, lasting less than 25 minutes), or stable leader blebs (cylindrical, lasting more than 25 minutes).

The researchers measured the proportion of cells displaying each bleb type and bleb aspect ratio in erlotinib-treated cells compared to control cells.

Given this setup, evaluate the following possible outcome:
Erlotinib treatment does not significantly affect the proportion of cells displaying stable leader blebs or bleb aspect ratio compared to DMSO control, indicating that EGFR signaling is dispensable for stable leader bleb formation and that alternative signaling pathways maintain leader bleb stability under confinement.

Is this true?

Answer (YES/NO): NO